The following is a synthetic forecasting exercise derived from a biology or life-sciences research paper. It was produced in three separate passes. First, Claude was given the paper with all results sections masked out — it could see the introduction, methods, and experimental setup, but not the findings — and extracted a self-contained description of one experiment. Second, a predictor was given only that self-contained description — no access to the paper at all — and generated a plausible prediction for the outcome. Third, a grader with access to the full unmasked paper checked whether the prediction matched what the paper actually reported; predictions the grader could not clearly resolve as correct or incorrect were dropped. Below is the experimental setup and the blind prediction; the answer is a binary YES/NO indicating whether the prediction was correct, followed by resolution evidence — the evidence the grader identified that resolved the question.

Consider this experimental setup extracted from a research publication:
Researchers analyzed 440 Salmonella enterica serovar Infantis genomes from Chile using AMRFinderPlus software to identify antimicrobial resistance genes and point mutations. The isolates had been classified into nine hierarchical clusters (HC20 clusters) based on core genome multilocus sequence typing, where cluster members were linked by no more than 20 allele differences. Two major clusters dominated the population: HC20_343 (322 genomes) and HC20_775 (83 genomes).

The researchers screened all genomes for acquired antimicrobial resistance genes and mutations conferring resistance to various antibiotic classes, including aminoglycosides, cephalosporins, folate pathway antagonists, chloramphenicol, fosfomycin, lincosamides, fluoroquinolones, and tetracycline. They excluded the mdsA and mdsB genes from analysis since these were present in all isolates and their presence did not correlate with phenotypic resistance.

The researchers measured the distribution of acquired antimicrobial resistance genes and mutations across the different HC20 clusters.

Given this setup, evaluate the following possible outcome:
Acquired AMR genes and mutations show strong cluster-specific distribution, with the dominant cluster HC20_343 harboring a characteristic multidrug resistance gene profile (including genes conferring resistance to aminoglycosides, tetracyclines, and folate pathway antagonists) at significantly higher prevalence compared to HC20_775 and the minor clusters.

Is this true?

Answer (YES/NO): YES